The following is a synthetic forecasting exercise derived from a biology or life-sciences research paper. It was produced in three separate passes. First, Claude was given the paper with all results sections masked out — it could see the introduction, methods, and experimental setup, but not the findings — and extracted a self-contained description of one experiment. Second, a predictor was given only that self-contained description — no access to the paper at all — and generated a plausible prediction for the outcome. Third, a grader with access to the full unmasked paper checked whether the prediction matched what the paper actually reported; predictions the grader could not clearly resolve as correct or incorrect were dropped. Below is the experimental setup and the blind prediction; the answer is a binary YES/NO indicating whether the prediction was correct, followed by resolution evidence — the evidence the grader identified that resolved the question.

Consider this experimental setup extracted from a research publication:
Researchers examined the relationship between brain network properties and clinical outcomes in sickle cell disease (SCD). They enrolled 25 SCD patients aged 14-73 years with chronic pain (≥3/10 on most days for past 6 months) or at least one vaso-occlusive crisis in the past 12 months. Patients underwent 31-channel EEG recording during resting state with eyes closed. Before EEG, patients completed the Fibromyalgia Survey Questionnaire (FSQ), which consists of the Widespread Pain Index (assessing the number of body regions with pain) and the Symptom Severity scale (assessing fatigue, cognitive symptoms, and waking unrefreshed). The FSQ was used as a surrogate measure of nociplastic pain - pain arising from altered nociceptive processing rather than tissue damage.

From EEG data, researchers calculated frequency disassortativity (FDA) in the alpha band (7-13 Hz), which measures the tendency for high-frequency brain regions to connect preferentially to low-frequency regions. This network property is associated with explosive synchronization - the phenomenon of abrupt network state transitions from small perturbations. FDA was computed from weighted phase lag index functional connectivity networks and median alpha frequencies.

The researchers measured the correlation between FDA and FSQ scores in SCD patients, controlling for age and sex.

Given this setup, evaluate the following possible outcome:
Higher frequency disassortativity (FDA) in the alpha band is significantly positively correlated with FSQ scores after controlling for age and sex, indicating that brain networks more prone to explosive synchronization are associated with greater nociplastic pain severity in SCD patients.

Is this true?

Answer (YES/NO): NO